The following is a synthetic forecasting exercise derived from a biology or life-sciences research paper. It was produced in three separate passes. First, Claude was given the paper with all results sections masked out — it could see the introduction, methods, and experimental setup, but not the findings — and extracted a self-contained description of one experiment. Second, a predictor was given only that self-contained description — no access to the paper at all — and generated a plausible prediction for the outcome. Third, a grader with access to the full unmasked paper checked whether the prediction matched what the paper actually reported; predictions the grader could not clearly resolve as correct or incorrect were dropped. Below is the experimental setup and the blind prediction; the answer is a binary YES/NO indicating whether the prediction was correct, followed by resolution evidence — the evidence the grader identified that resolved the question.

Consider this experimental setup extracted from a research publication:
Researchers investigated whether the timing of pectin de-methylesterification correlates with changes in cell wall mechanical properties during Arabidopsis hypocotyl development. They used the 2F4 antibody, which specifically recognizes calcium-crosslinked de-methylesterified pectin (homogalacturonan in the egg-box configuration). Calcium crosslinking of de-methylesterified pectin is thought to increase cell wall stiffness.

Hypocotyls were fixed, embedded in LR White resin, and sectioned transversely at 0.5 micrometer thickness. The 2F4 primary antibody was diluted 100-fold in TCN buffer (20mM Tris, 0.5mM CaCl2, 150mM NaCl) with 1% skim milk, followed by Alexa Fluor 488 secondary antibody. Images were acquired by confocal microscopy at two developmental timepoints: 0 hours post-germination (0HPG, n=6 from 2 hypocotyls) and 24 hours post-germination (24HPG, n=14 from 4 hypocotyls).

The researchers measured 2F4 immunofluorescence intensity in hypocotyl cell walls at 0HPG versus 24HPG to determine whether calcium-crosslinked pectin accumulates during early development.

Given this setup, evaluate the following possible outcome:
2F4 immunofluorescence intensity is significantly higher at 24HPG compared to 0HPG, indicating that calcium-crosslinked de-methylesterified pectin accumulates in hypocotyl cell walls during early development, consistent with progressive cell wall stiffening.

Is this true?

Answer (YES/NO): NO